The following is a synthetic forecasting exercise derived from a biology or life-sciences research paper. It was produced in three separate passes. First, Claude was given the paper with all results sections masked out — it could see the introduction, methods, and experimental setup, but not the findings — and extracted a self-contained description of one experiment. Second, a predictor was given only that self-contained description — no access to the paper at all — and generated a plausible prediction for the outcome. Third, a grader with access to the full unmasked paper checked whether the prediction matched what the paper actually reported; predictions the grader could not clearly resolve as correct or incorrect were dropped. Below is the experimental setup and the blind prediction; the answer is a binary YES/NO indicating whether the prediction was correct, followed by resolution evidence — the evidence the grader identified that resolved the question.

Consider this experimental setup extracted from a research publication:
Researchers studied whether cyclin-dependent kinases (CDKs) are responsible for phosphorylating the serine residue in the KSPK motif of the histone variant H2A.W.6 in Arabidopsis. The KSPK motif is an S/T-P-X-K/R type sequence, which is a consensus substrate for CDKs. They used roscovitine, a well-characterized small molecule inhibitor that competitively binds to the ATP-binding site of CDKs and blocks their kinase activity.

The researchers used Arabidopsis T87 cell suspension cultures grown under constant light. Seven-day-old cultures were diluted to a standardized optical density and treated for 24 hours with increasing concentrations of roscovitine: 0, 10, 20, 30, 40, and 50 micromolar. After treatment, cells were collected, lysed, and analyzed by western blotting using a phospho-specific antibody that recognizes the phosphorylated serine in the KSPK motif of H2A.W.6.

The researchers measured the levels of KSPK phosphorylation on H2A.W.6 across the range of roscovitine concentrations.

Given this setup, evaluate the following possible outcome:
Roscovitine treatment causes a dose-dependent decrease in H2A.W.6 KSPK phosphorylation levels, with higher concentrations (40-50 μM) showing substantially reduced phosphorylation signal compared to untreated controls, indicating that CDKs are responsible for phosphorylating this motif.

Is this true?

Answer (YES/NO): YES